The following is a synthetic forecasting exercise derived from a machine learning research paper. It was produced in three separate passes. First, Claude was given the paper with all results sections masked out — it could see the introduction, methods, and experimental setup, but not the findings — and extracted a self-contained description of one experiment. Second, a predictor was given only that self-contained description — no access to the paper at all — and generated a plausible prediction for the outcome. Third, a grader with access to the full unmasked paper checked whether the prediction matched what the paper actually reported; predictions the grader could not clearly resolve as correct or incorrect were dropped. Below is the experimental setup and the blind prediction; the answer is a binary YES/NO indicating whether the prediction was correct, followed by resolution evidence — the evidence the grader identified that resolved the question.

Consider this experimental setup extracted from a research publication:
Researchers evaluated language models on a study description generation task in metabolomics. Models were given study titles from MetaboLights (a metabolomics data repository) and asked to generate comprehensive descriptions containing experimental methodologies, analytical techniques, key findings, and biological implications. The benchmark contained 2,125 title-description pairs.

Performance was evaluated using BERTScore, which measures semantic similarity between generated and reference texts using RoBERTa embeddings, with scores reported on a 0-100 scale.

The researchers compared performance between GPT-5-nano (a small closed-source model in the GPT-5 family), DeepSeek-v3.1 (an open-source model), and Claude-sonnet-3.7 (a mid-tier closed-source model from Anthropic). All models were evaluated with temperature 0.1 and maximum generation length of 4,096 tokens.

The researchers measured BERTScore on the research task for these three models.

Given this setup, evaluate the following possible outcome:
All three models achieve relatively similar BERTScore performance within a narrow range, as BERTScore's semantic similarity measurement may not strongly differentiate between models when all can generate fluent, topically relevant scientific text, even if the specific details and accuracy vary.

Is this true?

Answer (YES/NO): YES